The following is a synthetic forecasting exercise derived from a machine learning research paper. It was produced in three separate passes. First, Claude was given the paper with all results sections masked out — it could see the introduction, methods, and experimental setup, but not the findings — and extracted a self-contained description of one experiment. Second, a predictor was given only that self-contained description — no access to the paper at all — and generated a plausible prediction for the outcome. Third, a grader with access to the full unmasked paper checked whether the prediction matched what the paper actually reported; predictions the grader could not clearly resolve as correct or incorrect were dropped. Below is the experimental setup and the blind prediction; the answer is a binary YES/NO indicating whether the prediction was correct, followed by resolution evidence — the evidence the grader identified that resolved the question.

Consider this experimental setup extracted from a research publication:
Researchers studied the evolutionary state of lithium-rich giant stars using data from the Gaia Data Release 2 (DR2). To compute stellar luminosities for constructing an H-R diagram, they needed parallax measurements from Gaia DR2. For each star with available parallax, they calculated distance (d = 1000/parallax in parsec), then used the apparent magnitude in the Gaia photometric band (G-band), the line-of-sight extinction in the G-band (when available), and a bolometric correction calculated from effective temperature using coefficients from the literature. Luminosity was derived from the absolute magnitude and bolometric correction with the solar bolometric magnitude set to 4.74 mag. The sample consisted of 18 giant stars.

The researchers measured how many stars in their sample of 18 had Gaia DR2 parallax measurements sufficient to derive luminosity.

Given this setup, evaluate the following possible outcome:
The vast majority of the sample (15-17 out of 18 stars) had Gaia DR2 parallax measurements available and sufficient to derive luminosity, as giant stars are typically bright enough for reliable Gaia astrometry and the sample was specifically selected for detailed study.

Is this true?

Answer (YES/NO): YES